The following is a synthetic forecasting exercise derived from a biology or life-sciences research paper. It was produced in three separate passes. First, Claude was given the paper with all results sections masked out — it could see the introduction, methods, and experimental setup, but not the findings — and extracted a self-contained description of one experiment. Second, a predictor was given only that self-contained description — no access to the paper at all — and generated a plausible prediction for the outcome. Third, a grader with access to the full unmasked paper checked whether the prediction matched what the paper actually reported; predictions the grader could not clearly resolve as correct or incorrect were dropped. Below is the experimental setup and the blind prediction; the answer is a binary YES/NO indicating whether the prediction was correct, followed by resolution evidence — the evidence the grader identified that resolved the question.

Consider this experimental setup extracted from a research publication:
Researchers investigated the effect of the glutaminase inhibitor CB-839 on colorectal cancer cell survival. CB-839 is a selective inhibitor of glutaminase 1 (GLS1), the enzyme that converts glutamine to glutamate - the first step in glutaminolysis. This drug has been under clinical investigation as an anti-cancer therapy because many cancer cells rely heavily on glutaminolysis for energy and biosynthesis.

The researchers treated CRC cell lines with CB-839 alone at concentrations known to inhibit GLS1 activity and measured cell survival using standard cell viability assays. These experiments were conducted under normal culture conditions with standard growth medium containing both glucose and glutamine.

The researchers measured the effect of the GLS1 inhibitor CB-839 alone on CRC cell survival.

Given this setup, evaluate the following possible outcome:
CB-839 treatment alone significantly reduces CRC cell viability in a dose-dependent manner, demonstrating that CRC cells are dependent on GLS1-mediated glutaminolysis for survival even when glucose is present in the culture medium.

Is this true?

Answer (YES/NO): NO